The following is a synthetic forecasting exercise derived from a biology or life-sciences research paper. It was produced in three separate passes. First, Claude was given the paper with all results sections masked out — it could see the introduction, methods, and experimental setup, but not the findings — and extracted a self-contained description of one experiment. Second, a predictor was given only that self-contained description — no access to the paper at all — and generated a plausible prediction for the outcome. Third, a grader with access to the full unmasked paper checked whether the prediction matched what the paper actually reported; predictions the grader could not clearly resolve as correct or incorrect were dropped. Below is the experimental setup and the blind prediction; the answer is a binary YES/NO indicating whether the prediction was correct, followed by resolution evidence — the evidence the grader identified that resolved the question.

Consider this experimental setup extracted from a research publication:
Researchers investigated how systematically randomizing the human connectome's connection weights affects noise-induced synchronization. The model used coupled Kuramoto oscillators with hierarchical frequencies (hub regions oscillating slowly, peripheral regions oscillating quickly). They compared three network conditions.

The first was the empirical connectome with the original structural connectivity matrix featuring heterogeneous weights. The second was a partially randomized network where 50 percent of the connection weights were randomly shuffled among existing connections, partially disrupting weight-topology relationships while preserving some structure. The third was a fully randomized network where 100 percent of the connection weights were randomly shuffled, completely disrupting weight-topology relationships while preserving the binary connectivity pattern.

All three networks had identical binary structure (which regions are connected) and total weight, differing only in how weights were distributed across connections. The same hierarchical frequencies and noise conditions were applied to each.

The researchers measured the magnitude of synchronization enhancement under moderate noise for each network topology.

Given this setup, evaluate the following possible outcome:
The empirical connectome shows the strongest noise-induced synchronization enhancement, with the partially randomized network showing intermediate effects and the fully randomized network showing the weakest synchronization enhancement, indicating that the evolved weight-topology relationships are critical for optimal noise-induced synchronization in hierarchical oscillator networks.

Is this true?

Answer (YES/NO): NO